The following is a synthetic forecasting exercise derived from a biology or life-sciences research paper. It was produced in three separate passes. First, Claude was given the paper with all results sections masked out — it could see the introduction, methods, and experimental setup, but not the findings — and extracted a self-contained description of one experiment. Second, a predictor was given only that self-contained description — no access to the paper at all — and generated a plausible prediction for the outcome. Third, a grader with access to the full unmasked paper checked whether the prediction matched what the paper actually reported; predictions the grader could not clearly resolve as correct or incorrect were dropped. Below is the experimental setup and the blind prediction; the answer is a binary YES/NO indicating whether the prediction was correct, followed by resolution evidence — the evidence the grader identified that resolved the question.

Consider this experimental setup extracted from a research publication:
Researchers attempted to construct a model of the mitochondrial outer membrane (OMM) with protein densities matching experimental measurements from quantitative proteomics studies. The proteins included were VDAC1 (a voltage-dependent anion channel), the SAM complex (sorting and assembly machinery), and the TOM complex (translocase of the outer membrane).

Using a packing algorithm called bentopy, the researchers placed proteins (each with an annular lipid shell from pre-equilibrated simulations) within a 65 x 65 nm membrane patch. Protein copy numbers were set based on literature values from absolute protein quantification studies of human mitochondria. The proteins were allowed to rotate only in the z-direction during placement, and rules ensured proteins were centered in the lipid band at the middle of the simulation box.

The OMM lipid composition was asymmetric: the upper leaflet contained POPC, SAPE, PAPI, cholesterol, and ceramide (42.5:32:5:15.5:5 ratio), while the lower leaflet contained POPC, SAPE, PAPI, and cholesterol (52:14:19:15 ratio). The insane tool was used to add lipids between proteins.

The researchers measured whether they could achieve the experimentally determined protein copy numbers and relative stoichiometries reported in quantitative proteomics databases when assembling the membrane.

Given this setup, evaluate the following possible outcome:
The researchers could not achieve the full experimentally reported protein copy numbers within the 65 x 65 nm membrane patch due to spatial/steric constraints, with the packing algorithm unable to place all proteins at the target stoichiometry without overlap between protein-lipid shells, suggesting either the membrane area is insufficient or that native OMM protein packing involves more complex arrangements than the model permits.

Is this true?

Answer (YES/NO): NO